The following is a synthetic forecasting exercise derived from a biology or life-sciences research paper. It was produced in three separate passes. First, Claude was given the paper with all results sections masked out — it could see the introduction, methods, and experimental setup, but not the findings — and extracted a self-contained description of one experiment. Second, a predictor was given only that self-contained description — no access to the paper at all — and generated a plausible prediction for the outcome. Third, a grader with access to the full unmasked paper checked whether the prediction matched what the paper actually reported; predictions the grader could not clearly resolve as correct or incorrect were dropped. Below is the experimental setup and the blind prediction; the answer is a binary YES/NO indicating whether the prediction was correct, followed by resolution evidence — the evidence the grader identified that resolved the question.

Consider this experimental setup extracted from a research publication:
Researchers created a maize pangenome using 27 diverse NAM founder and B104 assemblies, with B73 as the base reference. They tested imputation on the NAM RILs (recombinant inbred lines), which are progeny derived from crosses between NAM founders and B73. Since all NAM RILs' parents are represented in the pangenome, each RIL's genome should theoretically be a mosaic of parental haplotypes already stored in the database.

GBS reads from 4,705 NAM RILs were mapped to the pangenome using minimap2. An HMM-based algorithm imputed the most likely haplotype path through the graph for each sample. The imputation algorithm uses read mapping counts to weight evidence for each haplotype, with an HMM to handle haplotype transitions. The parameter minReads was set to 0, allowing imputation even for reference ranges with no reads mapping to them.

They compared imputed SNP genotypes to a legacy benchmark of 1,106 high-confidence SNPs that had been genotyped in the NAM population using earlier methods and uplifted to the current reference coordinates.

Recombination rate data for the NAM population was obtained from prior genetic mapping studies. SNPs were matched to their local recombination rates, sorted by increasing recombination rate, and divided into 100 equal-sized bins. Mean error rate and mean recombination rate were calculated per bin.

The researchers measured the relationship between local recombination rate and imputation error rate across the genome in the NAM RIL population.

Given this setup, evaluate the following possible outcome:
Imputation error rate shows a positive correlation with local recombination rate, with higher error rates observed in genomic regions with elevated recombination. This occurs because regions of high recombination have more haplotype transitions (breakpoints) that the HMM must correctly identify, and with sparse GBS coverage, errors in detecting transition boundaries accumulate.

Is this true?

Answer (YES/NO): NO